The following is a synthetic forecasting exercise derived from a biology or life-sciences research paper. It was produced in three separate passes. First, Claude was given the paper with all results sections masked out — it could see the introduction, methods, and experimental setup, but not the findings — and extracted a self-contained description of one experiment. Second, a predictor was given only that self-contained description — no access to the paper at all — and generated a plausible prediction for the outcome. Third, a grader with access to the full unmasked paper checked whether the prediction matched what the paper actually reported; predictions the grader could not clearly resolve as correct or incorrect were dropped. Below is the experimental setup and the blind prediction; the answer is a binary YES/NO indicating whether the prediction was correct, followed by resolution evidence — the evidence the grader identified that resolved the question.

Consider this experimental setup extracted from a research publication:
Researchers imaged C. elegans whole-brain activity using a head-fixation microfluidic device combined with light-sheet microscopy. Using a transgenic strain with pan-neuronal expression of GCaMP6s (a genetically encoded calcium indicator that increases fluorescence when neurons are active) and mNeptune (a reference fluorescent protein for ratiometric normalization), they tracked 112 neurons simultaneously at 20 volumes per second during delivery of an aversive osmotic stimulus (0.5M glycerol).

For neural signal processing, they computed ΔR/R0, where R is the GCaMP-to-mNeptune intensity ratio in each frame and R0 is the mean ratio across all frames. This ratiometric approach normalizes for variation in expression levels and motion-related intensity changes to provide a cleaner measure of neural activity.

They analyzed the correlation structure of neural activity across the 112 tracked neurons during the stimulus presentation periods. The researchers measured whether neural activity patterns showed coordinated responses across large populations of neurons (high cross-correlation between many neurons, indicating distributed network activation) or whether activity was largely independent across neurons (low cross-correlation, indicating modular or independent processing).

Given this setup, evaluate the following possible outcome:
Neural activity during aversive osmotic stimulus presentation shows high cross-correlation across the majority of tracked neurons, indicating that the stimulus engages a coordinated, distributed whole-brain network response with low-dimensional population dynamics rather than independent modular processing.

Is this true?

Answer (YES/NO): YES